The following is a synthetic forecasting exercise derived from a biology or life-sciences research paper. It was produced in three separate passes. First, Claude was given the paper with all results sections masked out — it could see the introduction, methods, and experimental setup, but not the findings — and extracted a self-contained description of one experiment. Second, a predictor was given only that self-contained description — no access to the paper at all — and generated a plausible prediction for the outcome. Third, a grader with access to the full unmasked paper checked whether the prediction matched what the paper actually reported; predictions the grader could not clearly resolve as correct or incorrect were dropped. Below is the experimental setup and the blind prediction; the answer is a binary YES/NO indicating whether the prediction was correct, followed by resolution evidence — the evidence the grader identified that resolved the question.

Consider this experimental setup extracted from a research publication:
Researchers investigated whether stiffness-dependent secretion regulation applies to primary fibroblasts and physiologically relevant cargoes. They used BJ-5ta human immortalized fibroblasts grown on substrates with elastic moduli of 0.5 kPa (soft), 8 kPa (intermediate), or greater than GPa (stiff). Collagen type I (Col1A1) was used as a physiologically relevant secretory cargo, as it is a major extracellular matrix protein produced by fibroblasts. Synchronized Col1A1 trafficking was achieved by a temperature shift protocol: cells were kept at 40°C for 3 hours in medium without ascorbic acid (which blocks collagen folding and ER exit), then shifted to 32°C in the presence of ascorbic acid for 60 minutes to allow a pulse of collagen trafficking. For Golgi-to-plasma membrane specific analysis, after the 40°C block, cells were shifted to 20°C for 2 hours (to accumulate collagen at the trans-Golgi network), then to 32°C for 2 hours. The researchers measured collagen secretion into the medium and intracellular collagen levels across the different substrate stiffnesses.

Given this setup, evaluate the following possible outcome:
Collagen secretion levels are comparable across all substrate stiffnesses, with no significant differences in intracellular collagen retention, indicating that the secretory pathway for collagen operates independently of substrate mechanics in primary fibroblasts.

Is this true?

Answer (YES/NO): NO